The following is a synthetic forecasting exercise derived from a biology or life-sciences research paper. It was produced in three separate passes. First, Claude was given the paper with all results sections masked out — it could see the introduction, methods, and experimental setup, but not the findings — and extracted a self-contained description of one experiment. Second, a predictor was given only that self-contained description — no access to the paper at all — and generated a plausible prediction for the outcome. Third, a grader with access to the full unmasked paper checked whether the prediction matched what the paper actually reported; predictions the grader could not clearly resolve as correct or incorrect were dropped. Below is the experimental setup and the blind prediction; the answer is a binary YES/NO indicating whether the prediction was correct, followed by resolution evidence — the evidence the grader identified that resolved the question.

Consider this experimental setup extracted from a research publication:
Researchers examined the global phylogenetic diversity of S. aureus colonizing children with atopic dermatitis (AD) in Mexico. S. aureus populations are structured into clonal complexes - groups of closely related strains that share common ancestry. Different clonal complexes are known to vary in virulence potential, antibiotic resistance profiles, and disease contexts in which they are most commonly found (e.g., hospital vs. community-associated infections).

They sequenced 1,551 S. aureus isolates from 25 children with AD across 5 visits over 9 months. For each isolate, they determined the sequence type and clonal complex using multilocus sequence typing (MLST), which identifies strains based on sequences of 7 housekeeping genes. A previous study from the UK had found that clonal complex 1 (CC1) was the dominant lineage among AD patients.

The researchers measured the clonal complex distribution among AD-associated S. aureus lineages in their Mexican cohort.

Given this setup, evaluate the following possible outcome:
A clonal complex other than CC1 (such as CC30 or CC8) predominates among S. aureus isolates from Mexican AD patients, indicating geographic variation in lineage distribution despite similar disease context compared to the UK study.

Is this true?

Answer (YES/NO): YES